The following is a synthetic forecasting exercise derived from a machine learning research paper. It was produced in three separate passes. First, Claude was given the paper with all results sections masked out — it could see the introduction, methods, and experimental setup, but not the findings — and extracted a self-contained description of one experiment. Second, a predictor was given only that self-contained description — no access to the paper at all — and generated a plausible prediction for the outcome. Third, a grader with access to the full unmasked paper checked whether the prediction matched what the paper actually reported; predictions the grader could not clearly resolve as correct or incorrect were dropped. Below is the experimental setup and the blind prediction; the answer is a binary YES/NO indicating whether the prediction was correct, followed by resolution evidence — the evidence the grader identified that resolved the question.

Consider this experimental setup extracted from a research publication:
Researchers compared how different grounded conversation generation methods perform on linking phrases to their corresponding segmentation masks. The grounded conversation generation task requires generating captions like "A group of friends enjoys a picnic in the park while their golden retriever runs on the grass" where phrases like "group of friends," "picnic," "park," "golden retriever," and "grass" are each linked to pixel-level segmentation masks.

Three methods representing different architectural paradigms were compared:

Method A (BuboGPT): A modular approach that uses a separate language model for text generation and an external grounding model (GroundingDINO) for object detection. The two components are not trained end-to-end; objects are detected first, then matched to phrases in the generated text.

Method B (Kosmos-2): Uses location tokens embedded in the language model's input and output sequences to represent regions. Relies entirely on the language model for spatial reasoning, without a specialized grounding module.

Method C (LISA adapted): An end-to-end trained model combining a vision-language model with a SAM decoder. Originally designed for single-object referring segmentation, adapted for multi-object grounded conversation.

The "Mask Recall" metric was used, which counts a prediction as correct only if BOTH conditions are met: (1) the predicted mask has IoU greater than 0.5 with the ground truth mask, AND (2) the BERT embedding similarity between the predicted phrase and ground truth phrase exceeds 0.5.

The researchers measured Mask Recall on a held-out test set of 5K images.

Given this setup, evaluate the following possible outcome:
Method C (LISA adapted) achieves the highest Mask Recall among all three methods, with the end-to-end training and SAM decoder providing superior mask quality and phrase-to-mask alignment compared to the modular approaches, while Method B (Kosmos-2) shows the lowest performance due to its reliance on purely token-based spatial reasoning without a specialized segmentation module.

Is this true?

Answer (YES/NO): NO